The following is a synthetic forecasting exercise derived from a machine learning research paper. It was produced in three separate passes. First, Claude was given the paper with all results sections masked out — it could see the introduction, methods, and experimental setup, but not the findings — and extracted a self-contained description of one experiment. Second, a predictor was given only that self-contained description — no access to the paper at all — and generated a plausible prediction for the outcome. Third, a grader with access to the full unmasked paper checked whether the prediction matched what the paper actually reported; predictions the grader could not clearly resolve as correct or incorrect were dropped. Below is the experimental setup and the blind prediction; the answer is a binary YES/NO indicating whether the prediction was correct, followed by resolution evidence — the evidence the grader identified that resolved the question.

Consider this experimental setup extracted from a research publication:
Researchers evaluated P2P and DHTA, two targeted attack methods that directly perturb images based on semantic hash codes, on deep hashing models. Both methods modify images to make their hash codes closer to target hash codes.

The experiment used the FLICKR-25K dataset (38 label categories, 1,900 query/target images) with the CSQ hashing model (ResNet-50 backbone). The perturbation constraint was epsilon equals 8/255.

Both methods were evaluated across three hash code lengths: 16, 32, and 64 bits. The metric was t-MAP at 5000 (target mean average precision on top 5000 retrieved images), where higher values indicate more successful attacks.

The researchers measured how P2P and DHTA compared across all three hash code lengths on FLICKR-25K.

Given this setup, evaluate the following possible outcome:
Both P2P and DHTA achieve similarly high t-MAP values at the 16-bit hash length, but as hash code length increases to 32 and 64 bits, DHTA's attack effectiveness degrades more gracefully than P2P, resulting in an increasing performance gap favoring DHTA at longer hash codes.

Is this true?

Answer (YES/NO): NO